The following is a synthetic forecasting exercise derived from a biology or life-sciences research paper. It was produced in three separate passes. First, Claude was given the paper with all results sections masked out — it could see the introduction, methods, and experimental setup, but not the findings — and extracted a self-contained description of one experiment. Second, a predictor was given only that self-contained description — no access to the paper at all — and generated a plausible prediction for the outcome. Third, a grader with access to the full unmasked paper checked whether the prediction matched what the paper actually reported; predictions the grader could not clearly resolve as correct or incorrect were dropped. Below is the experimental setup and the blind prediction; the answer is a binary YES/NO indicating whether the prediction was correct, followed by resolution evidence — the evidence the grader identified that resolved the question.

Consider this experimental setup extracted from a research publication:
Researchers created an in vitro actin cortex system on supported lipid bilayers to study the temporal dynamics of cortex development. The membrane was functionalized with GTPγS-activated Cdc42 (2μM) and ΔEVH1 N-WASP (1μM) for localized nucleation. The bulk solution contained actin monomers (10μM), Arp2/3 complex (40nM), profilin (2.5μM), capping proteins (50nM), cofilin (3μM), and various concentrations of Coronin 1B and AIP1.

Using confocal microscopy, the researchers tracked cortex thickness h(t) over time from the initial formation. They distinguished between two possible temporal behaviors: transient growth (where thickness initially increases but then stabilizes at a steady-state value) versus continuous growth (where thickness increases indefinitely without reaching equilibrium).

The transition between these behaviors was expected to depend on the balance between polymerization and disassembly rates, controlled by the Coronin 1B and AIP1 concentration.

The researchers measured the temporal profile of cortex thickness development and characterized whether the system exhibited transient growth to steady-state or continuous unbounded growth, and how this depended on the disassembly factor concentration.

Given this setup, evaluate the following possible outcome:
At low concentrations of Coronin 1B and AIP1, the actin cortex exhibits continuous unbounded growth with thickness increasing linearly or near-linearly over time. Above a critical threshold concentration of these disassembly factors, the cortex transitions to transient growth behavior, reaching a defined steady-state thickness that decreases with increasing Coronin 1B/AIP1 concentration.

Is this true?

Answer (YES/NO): NO